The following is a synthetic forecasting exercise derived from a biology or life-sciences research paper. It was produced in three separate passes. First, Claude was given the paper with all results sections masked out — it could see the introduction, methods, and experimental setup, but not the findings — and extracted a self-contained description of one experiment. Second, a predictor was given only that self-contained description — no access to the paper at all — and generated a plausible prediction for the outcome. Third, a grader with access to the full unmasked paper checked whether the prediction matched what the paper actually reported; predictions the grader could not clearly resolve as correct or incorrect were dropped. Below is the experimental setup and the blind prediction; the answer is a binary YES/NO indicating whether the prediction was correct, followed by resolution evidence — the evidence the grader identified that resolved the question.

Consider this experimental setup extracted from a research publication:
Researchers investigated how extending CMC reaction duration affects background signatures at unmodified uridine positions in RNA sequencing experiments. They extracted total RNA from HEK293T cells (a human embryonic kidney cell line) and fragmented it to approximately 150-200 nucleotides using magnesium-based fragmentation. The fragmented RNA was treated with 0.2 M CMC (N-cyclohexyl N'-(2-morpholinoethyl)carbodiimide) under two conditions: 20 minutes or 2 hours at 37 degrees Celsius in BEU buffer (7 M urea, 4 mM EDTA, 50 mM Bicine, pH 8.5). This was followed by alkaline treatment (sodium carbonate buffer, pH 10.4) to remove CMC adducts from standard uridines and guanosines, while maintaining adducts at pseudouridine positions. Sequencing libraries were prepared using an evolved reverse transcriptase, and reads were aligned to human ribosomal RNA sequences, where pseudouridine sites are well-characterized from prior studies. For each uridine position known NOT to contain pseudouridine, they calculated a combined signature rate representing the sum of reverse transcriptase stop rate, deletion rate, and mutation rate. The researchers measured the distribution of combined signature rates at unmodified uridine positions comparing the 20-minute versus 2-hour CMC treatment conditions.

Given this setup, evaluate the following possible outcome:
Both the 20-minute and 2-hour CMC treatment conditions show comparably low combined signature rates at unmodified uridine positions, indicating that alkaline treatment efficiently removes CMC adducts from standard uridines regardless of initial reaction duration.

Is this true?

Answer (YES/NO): NO